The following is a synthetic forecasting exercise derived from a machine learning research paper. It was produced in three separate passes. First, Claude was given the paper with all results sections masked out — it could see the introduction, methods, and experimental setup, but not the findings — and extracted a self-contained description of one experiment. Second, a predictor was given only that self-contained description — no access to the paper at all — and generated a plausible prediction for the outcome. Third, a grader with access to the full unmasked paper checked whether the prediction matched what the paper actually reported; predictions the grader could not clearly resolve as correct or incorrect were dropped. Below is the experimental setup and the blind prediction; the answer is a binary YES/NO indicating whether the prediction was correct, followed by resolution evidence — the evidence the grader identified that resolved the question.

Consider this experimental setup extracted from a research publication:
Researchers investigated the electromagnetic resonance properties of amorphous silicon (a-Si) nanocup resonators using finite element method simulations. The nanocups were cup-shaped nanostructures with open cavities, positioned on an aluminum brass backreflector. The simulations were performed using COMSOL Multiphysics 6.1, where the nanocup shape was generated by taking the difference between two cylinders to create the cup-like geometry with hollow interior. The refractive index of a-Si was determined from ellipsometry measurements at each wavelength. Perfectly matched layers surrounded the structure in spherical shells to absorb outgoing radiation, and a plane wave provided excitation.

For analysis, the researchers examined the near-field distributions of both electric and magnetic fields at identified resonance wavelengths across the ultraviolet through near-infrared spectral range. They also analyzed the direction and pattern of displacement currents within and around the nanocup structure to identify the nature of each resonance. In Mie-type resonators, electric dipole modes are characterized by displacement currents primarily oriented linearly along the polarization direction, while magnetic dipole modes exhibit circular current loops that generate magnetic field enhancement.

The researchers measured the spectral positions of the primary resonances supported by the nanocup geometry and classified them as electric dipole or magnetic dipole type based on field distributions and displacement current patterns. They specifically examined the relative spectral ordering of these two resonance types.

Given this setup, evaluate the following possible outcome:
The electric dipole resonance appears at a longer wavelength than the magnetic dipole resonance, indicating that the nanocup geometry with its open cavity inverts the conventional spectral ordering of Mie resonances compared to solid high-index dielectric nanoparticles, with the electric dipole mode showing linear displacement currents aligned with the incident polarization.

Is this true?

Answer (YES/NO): NO